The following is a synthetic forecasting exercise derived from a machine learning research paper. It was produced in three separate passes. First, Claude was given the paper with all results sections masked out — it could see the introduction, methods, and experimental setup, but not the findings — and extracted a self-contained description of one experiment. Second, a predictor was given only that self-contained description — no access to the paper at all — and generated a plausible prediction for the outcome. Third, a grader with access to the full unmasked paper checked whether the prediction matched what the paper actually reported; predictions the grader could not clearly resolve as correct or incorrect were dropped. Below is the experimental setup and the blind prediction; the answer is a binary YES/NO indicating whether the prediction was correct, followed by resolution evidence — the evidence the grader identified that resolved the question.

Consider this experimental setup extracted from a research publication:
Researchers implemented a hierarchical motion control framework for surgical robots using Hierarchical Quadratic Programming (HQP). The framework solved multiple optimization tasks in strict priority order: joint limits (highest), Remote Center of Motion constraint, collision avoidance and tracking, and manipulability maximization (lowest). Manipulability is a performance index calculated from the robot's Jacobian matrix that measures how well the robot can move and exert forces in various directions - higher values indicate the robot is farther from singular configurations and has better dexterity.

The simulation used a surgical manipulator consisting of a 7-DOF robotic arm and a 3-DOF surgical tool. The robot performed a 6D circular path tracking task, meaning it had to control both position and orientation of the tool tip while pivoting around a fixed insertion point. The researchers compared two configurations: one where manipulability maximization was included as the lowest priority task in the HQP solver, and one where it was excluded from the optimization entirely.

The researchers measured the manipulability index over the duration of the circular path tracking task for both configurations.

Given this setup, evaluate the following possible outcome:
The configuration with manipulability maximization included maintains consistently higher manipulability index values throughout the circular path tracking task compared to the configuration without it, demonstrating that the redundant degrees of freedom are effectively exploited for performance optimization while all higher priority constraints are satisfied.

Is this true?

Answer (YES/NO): YES